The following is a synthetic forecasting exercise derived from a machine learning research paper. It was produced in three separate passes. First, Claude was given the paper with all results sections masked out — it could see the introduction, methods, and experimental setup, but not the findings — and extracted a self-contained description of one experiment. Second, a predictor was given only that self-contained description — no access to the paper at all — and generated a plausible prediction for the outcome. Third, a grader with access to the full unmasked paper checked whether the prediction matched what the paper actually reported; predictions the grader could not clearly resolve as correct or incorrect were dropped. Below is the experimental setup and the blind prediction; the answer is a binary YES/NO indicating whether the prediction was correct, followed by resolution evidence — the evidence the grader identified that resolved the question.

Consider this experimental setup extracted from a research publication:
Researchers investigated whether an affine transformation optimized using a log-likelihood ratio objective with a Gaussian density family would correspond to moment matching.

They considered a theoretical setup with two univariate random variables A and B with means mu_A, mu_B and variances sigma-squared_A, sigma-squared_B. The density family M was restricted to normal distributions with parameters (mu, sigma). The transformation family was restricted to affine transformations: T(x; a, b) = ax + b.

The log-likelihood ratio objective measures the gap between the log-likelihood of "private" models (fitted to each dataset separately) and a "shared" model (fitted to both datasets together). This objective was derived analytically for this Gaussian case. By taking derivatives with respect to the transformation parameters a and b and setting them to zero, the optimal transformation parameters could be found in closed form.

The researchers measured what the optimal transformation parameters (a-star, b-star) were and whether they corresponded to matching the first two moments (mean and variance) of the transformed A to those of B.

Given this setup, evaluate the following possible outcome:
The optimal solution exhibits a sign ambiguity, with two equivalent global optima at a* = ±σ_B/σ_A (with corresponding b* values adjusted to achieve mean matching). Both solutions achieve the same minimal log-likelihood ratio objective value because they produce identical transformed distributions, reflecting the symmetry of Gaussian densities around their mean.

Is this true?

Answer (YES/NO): NO